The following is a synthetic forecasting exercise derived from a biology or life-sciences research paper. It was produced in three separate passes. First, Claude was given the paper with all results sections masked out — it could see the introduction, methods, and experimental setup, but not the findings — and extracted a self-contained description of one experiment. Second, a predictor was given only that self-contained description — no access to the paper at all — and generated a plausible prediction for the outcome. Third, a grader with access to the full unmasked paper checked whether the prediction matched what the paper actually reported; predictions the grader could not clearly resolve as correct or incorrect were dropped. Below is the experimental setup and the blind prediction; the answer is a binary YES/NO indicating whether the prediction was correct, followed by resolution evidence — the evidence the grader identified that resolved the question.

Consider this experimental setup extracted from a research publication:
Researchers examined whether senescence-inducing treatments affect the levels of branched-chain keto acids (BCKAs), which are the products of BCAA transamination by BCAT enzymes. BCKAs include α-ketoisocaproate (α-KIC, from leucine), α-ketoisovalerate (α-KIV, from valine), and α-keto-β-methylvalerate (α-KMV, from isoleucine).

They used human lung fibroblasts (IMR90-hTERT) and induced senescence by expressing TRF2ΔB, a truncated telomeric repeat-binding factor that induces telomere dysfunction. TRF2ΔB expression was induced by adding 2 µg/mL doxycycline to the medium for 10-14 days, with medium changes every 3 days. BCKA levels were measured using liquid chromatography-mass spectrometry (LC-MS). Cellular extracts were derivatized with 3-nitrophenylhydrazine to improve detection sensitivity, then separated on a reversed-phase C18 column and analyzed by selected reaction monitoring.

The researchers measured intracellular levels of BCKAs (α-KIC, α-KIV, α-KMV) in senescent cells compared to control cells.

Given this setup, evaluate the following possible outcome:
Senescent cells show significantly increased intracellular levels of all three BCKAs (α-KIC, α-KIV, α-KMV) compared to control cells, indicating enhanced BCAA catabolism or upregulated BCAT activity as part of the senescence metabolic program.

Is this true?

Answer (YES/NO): NO